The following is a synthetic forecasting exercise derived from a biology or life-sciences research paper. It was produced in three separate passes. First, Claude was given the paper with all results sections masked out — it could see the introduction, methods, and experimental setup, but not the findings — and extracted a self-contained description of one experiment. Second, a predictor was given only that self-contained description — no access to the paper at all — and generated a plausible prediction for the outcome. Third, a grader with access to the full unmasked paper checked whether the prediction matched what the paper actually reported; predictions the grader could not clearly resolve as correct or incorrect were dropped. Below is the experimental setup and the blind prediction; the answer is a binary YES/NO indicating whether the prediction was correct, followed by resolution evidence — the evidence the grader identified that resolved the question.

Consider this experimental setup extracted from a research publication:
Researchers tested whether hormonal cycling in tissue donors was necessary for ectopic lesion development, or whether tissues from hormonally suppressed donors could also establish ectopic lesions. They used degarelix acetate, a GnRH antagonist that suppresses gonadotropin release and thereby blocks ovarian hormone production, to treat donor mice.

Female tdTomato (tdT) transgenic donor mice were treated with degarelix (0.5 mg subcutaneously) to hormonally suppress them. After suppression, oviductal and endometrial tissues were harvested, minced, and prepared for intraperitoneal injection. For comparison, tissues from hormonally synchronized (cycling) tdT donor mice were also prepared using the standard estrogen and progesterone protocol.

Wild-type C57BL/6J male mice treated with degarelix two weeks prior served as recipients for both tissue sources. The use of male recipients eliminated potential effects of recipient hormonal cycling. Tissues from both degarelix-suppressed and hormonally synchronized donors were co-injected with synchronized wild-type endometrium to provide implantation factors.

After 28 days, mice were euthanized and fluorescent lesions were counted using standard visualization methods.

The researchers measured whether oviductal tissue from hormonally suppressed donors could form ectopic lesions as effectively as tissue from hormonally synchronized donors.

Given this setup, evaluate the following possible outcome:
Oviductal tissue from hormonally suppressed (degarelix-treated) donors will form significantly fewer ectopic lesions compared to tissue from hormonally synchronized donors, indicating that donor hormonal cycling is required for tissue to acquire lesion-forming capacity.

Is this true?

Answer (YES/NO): YES